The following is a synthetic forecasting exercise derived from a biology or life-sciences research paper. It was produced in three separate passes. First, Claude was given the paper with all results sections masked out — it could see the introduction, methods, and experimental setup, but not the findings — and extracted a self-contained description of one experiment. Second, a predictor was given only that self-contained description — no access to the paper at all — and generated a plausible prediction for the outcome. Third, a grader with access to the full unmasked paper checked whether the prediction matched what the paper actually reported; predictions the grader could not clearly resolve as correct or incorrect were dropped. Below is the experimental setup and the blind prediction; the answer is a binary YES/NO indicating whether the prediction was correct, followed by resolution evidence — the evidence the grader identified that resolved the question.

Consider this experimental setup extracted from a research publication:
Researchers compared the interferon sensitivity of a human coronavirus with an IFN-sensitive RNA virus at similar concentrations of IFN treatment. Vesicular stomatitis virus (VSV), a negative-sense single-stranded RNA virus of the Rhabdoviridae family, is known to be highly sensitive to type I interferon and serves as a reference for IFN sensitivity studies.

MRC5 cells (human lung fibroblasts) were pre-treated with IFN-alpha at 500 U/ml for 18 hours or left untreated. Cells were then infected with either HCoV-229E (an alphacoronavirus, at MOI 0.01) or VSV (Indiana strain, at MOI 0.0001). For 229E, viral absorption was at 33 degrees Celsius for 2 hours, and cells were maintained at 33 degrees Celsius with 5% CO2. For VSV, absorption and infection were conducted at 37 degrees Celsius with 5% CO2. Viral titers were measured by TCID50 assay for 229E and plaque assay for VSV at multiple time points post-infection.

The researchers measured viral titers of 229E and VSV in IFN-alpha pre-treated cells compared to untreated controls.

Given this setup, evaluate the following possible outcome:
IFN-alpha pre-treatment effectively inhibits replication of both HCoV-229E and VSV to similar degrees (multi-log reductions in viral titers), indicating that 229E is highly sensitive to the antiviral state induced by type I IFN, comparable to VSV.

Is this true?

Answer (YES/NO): NO